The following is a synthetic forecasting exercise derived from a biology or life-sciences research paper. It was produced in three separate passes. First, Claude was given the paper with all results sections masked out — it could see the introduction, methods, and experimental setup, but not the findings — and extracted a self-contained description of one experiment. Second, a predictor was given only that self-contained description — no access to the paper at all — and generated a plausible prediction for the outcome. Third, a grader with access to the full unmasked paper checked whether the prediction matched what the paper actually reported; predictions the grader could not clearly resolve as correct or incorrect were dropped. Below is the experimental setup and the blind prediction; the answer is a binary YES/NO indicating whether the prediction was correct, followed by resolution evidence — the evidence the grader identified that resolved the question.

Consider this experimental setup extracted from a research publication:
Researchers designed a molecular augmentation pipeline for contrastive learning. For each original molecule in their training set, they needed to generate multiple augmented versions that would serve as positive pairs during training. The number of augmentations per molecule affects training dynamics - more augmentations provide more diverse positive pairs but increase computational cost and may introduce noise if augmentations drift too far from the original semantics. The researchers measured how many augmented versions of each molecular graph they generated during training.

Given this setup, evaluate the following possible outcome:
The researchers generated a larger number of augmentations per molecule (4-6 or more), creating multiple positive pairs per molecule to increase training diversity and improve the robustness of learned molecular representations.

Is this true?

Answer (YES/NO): YES